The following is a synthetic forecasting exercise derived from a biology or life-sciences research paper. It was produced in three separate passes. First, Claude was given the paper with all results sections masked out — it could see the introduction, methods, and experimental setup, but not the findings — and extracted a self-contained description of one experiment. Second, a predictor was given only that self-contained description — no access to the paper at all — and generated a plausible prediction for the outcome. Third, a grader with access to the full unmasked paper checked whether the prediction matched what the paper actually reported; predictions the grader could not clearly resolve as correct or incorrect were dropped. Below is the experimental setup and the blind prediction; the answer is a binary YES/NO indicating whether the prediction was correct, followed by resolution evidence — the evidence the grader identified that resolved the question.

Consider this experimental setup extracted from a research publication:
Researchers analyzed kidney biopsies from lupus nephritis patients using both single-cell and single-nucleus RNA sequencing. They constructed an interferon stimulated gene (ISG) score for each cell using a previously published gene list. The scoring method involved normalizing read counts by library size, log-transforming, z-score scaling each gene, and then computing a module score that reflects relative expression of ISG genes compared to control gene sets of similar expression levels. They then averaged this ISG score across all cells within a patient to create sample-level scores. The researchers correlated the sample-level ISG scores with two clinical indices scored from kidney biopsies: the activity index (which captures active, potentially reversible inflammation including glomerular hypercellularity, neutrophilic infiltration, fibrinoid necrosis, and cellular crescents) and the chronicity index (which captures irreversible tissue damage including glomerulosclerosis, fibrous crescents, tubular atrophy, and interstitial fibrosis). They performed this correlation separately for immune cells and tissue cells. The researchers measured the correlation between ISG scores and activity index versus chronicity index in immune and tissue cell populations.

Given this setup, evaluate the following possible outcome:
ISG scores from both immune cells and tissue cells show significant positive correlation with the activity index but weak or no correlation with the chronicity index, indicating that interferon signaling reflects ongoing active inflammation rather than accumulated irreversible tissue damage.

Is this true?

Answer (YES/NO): NO